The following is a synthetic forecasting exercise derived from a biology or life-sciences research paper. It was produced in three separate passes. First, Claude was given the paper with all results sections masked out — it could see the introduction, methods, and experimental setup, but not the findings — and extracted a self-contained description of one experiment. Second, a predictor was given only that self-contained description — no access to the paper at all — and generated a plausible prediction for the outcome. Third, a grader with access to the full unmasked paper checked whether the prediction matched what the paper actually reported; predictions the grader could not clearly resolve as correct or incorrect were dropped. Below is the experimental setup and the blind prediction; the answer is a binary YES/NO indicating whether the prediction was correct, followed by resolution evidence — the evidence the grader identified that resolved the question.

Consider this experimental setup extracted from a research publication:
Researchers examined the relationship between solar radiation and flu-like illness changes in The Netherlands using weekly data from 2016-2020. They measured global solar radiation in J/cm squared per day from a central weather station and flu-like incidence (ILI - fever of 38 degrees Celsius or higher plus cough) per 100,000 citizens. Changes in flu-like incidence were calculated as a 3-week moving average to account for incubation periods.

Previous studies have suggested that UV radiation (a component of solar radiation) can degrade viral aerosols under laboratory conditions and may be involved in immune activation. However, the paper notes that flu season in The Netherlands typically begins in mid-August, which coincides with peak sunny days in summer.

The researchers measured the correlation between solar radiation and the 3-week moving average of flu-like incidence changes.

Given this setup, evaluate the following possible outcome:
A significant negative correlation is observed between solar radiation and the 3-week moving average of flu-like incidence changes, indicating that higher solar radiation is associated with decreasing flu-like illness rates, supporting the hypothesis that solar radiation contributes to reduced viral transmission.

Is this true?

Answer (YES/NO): YES